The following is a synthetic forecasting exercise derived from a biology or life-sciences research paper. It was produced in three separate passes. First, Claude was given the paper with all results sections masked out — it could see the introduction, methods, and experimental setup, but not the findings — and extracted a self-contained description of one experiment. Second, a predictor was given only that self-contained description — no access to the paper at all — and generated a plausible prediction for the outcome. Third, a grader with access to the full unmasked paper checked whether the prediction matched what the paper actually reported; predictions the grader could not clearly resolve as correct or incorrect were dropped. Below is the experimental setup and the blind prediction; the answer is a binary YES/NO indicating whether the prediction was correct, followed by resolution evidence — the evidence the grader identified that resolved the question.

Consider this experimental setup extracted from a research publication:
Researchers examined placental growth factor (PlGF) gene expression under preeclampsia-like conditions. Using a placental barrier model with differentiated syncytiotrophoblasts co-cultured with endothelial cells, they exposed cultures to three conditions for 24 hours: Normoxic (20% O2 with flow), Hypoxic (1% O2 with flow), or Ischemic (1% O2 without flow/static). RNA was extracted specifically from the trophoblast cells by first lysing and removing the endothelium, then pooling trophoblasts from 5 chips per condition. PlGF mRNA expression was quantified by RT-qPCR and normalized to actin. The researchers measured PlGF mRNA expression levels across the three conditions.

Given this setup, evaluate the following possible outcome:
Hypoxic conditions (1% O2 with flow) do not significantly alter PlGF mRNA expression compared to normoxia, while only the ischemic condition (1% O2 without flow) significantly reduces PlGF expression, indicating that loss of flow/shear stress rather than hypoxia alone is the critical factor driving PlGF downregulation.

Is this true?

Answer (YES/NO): NO